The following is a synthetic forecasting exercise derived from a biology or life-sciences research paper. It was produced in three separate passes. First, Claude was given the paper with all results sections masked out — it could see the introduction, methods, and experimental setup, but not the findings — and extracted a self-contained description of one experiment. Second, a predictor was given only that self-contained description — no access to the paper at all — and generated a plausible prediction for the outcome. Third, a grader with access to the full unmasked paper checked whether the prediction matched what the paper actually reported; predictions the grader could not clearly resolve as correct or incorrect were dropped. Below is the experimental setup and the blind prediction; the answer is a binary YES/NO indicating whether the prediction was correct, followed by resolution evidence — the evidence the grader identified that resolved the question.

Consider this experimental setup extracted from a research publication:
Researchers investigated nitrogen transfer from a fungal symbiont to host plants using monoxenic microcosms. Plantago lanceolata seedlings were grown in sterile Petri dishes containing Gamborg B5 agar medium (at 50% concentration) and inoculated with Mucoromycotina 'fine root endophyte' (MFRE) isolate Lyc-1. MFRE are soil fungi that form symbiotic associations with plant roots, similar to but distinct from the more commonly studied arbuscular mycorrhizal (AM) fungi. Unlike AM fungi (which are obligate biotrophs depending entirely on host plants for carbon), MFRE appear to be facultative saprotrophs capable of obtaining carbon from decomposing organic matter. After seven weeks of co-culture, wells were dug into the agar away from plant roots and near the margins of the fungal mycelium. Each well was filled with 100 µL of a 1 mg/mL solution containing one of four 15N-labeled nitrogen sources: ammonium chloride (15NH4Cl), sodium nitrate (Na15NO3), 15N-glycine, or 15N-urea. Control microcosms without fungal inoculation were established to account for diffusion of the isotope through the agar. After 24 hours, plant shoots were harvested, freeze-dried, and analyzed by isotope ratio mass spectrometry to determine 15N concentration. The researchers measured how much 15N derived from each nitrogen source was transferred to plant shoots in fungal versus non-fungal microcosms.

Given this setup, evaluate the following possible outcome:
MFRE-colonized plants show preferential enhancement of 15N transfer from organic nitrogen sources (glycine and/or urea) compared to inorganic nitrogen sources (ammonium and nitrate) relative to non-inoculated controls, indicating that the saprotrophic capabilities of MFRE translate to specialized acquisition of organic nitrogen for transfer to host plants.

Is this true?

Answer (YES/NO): NO